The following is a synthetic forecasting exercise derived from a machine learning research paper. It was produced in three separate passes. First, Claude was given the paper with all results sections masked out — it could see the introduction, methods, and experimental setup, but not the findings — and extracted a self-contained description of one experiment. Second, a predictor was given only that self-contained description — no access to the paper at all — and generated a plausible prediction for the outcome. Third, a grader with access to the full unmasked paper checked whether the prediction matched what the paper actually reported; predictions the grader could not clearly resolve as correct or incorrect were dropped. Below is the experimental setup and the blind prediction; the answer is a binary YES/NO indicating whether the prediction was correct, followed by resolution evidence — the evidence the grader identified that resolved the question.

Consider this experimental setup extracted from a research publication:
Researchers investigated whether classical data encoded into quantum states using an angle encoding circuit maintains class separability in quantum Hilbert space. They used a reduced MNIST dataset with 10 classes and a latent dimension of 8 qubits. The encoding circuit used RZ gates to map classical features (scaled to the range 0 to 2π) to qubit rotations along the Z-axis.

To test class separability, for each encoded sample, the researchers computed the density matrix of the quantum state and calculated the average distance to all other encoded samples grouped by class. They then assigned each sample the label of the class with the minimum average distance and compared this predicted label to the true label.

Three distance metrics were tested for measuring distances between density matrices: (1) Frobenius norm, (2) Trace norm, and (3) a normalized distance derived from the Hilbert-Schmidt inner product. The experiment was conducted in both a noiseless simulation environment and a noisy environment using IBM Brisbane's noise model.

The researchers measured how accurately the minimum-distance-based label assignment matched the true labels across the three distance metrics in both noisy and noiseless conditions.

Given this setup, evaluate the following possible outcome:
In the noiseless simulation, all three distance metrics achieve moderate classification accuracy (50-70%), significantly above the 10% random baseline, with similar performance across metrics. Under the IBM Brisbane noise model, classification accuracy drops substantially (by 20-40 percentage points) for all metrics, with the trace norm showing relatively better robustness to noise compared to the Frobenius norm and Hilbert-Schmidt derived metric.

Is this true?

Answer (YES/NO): NO